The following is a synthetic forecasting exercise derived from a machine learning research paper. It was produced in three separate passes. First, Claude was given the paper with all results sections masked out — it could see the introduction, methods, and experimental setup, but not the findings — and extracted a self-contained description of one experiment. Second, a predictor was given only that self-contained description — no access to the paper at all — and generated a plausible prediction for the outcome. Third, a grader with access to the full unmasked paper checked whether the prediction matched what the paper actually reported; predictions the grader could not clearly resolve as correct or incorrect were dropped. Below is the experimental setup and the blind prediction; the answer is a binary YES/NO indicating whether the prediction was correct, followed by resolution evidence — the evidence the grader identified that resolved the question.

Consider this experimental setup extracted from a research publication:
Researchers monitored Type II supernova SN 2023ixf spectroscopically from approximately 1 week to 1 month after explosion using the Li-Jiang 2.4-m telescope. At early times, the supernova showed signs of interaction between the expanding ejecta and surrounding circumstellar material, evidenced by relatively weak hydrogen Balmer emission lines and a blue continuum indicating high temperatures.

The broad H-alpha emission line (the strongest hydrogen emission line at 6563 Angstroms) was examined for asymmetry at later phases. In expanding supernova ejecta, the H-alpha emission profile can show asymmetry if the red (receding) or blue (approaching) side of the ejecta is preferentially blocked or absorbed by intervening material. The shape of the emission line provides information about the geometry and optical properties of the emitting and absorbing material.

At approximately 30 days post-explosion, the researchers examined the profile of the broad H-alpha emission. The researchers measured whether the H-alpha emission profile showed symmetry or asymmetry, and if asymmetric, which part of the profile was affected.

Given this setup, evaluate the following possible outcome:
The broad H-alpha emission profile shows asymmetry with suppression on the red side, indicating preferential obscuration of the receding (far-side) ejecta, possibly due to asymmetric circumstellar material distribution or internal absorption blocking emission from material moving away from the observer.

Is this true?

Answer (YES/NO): YES